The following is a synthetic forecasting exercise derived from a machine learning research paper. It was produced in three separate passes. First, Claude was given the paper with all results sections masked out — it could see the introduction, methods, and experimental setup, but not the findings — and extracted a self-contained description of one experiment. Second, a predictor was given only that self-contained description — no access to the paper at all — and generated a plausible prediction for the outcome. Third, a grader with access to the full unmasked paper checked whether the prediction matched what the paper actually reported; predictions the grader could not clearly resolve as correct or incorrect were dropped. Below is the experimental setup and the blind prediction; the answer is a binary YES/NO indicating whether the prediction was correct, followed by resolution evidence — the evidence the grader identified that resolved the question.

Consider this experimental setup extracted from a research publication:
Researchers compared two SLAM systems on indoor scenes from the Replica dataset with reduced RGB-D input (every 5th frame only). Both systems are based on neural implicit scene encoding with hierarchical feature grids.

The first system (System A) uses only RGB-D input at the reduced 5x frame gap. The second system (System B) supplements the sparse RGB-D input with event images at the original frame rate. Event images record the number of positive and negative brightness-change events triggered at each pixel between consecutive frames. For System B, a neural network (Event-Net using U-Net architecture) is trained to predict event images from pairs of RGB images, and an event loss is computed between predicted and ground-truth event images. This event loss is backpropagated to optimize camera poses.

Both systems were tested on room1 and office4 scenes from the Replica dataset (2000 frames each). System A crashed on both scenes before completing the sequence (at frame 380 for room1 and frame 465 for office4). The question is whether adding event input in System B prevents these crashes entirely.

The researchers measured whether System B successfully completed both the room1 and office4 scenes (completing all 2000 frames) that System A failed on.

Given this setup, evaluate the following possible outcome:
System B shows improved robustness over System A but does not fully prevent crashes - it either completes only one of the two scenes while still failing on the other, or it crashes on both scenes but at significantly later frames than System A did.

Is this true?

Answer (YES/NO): YES